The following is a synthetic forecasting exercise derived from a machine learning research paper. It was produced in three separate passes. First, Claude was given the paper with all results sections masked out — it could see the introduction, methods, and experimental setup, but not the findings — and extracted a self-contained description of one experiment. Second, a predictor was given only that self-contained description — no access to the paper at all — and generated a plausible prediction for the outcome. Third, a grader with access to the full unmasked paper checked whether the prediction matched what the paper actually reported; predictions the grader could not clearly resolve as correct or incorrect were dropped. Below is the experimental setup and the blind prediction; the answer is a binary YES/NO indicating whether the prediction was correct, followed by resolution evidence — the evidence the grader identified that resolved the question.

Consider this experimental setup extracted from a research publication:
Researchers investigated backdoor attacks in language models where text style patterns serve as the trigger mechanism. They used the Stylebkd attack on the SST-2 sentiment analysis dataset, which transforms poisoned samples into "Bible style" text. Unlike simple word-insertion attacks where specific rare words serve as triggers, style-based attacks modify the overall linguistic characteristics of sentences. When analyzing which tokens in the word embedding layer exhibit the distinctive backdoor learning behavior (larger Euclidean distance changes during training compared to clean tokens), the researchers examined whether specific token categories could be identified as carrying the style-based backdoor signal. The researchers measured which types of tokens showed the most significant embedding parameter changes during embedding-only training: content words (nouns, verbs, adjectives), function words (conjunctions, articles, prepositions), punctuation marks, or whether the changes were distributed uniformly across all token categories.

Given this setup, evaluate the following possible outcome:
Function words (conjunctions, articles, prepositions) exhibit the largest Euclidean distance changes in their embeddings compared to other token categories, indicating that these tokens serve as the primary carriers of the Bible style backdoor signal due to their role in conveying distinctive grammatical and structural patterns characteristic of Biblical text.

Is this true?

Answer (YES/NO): NO